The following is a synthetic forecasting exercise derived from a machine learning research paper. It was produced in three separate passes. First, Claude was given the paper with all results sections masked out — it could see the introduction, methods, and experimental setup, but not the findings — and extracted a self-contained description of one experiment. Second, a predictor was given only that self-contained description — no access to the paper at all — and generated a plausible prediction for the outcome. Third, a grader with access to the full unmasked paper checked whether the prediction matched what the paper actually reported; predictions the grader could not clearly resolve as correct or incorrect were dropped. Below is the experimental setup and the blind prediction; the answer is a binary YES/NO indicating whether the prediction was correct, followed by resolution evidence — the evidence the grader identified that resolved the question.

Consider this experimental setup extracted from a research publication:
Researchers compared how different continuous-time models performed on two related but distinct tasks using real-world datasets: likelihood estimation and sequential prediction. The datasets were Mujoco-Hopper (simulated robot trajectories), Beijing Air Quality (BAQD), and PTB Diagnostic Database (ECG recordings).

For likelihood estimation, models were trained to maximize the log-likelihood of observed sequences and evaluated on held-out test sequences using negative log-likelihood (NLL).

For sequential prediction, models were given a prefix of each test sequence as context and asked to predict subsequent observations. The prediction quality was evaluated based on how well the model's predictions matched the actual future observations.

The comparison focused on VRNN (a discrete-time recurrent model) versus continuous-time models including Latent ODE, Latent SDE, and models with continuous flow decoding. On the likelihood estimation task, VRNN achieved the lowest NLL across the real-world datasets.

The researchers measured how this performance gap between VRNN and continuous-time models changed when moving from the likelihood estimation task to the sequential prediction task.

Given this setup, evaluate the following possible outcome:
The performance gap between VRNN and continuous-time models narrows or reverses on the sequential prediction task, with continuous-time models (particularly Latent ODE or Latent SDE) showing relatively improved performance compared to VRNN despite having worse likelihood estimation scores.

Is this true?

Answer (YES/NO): NO